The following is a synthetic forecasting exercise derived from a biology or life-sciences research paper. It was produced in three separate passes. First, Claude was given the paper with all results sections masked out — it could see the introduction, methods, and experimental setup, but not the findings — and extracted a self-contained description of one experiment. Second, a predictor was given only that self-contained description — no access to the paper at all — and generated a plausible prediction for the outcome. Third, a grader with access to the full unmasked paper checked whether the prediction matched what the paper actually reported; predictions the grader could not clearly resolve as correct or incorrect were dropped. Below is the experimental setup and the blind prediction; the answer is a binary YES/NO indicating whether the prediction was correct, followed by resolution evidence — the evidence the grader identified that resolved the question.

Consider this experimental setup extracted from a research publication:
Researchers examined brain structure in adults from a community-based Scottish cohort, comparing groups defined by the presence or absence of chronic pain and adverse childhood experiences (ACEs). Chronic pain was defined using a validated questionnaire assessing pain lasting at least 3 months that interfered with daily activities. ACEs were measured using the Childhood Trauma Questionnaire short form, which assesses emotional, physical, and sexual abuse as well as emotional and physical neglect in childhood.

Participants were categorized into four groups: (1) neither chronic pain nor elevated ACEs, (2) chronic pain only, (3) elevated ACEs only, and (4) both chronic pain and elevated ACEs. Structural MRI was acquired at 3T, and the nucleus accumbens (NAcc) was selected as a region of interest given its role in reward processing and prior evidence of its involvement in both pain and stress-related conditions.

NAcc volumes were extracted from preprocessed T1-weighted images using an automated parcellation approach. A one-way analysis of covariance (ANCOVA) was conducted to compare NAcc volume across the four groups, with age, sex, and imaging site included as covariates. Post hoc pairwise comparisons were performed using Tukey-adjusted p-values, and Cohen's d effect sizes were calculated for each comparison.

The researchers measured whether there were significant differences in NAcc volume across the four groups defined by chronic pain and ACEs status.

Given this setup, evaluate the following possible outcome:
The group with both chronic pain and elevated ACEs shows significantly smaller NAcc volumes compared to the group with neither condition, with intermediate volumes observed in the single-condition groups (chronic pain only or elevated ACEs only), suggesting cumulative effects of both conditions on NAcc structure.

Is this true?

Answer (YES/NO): NO